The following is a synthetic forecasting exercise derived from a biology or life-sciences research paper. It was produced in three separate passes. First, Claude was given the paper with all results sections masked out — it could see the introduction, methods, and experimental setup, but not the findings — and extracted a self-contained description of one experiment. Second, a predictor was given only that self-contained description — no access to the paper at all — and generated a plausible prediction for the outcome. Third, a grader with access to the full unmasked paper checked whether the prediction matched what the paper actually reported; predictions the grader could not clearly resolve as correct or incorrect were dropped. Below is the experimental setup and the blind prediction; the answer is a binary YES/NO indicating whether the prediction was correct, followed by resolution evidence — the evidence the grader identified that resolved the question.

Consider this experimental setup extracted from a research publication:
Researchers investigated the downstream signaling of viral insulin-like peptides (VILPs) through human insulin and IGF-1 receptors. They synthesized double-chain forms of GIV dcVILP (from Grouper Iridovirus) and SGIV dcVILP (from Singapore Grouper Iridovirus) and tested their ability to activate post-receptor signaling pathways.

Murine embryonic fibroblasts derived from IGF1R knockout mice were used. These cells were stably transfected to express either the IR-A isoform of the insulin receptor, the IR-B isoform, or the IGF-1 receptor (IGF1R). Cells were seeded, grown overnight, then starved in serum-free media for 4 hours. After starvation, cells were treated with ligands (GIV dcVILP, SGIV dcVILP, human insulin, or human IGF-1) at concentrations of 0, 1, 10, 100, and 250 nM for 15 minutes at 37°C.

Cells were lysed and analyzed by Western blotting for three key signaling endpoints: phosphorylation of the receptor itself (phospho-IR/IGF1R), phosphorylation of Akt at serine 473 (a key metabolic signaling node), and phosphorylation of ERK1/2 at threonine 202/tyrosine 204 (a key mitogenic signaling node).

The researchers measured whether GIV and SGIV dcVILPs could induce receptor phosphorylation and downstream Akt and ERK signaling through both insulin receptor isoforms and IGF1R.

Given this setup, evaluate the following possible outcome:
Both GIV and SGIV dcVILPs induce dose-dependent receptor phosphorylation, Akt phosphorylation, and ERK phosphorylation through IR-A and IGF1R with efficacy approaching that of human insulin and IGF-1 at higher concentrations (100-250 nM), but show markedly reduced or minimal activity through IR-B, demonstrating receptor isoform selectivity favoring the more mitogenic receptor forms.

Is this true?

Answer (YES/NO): NO